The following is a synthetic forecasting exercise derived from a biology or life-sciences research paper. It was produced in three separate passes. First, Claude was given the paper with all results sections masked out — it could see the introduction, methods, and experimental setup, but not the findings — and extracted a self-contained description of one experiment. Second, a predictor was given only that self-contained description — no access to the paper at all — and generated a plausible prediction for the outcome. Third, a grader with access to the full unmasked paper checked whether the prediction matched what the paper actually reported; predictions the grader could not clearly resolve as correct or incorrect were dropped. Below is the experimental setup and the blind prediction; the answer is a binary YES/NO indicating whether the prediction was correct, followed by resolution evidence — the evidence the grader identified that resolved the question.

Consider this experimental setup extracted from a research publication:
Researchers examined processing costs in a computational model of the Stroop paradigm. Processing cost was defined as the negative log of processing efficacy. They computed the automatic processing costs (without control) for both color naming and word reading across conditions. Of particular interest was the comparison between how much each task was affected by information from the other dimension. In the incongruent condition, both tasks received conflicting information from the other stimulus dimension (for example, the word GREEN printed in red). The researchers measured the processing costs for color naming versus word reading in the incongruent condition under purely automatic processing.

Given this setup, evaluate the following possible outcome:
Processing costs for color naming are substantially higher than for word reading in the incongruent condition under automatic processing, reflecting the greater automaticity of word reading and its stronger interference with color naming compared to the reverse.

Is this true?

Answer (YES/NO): YES